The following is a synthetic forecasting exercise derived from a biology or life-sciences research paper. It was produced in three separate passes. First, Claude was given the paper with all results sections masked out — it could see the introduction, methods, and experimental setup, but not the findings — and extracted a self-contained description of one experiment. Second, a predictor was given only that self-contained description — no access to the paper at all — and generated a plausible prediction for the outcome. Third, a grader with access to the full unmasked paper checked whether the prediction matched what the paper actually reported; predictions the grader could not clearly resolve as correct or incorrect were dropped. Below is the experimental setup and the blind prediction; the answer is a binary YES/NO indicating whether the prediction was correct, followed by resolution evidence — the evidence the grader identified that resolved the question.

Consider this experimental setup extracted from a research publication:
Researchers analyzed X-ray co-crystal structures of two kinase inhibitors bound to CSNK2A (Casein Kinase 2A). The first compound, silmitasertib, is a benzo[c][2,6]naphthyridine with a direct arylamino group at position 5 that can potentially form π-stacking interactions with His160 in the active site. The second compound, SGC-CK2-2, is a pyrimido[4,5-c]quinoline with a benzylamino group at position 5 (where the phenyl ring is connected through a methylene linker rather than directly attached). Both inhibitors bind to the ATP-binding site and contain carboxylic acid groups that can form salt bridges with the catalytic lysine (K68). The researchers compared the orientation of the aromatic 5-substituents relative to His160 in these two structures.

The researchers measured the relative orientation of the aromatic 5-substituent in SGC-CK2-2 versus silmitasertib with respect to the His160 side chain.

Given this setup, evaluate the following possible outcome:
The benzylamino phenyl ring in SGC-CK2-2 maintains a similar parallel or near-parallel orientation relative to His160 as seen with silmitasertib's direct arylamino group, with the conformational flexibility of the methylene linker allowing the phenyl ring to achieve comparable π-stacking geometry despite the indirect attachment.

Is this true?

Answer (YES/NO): NO